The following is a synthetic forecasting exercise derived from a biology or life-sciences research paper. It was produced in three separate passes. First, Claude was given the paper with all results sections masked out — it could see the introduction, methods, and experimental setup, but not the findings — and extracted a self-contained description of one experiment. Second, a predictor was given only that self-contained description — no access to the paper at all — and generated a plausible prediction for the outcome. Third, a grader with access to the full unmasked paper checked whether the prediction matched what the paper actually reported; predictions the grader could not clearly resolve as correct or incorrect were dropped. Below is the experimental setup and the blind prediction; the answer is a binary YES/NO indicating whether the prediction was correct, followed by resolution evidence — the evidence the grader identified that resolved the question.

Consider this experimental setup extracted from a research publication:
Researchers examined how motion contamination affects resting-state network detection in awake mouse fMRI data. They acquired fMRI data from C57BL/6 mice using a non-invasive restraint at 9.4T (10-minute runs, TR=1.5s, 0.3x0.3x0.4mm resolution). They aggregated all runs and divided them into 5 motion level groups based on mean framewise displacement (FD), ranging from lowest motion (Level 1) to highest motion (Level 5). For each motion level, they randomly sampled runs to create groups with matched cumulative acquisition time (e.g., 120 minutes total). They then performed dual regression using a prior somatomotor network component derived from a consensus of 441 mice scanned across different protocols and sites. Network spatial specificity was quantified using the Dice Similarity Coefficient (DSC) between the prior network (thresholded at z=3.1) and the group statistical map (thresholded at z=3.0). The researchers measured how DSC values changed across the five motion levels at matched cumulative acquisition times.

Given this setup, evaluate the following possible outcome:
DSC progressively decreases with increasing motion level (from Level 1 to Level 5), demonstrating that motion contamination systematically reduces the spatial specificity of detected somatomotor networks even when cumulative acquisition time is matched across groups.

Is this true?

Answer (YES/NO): YES